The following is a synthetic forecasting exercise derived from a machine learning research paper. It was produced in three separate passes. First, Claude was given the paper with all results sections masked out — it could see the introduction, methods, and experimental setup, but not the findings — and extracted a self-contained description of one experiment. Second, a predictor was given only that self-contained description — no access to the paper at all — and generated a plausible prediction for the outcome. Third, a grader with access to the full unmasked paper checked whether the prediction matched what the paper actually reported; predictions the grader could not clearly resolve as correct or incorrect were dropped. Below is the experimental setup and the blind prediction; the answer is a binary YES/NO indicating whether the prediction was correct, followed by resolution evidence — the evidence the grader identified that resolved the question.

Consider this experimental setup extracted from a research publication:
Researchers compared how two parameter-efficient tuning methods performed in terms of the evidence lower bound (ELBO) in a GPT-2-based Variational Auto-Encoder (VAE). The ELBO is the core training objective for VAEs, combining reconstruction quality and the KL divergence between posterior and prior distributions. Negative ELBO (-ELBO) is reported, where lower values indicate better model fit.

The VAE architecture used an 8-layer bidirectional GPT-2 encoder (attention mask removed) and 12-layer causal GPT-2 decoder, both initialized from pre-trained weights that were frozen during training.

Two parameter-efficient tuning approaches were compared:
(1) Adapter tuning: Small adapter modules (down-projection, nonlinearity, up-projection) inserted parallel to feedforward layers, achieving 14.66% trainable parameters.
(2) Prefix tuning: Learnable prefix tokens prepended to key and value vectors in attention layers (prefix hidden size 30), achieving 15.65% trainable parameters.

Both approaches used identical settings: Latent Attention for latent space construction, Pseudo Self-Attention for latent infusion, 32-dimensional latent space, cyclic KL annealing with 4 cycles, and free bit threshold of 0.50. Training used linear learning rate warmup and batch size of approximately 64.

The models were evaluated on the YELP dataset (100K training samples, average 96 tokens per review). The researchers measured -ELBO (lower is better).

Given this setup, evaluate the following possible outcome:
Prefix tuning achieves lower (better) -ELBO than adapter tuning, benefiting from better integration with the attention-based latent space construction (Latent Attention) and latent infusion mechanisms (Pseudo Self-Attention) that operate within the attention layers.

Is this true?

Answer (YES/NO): YES